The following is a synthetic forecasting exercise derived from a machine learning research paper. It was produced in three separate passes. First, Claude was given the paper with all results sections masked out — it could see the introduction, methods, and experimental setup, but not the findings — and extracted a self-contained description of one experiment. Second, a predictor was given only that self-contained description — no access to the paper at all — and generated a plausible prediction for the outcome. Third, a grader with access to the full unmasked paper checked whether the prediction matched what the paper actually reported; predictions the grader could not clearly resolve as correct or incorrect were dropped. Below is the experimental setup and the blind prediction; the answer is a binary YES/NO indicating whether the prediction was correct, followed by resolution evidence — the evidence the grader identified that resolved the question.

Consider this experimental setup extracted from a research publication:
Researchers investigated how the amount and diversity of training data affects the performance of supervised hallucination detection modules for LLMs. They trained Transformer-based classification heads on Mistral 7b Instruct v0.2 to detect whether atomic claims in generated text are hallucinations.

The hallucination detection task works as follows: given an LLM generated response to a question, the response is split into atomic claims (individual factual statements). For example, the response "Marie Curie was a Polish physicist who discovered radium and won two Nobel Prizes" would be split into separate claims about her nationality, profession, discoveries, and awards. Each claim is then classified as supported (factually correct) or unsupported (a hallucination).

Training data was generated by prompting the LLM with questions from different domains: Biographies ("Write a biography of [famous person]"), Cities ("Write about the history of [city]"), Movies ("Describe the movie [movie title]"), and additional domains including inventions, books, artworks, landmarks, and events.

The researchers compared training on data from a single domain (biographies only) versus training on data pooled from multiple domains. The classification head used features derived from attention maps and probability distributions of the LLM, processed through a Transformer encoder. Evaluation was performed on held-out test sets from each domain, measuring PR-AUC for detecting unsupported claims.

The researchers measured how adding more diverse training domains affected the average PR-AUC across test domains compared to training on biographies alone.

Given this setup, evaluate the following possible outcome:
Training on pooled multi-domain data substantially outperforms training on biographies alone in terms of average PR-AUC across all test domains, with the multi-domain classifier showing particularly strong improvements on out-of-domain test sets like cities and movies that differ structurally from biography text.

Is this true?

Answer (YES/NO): NO